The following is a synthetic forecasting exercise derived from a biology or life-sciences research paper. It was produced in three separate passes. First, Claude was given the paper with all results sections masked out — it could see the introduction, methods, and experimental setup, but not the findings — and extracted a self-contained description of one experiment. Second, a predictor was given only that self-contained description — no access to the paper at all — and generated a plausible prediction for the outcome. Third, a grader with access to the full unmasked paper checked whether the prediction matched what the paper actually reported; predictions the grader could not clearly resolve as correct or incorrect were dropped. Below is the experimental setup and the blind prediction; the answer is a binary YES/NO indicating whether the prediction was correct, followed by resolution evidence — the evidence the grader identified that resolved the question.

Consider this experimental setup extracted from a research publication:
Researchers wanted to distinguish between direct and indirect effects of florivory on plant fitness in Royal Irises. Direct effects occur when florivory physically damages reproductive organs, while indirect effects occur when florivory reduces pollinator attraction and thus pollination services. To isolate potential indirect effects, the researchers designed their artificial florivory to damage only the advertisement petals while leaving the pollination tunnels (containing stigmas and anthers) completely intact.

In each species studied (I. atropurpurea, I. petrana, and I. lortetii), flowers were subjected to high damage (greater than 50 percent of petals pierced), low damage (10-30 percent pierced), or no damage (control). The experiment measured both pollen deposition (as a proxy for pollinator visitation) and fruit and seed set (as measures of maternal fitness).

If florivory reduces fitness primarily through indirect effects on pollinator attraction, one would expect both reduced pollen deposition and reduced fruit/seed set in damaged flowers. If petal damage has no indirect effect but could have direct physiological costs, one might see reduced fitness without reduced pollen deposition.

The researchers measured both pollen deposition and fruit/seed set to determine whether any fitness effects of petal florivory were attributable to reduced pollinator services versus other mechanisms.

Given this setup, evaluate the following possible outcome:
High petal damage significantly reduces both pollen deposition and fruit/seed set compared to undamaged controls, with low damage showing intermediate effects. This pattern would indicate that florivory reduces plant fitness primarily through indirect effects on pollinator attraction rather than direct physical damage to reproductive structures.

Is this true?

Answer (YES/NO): NO